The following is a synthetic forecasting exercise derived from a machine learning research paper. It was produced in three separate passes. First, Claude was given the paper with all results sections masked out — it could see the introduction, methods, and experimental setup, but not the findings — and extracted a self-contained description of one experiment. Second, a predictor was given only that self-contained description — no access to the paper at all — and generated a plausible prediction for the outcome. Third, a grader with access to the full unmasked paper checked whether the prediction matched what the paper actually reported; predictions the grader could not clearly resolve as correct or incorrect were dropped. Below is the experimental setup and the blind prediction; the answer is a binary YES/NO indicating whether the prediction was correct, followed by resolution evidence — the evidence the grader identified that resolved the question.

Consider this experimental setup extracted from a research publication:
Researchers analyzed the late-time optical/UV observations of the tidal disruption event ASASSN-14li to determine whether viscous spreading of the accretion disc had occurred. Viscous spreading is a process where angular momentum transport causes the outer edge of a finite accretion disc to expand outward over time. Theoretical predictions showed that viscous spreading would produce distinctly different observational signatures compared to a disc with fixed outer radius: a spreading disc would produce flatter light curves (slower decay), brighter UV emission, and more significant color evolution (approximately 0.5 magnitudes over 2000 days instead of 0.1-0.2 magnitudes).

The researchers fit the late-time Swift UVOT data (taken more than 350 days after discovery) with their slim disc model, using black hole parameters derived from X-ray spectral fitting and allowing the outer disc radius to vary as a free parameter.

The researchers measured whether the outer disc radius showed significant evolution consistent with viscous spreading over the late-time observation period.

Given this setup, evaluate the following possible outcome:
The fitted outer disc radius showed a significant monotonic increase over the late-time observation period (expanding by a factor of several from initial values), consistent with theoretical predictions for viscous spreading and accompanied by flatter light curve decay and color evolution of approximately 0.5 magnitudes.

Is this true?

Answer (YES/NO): NO